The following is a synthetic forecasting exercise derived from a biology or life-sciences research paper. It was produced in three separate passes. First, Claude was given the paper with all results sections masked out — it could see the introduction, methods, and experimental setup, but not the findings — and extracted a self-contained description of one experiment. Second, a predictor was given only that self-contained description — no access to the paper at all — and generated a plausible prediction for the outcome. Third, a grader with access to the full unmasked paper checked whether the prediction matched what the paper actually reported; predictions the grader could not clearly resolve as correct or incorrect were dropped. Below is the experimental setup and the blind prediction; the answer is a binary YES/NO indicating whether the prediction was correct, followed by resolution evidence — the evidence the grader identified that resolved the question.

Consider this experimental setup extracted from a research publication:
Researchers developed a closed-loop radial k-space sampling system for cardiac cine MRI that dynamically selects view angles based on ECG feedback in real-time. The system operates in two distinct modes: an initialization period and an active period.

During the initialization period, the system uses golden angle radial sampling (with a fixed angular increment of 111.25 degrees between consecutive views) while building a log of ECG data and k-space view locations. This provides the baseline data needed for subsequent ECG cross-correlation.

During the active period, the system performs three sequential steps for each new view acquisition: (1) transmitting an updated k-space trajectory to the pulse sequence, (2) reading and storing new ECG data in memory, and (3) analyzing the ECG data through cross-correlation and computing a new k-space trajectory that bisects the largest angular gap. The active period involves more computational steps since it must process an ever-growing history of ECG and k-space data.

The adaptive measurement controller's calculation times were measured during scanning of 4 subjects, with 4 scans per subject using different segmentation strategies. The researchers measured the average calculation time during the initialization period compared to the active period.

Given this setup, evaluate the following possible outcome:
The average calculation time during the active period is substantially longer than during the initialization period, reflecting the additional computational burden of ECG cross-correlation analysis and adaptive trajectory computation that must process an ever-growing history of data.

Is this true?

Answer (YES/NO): NO